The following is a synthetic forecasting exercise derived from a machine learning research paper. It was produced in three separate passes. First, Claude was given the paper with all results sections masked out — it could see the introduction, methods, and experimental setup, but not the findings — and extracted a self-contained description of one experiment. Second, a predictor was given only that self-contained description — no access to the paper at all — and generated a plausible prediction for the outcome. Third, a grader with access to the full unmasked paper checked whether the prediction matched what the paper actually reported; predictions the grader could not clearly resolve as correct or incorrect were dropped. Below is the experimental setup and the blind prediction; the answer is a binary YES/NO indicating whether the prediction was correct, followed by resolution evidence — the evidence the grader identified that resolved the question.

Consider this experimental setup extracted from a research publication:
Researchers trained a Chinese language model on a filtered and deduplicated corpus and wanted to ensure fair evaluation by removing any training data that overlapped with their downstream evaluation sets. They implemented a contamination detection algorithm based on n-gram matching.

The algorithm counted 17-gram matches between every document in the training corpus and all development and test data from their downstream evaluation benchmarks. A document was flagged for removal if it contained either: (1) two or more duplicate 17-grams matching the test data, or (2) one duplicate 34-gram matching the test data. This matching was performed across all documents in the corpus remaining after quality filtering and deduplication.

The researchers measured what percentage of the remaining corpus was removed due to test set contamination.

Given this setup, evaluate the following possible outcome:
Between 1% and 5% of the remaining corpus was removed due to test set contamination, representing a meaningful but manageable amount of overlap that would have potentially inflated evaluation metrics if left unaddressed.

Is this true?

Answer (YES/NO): NO